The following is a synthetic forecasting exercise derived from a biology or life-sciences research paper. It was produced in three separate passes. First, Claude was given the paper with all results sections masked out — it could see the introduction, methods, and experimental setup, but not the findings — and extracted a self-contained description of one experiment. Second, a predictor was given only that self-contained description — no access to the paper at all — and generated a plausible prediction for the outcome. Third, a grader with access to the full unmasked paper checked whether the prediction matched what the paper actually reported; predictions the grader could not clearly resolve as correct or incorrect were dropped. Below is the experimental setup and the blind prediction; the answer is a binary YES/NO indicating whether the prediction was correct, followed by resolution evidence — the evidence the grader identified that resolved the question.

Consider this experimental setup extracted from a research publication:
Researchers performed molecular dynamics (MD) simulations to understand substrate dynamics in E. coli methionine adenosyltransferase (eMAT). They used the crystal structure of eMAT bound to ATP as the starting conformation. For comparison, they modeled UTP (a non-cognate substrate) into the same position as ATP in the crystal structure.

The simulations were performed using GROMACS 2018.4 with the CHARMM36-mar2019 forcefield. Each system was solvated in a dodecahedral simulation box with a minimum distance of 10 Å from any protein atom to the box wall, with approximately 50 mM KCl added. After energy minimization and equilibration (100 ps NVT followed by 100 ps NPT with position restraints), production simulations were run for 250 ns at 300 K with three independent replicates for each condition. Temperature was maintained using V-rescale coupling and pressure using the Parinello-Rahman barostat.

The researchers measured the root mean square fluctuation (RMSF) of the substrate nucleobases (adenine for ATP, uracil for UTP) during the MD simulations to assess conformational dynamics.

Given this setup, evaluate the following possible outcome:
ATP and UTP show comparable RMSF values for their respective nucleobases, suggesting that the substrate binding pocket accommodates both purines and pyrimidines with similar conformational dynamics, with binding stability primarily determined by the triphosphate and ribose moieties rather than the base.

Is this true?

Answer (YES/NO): NO